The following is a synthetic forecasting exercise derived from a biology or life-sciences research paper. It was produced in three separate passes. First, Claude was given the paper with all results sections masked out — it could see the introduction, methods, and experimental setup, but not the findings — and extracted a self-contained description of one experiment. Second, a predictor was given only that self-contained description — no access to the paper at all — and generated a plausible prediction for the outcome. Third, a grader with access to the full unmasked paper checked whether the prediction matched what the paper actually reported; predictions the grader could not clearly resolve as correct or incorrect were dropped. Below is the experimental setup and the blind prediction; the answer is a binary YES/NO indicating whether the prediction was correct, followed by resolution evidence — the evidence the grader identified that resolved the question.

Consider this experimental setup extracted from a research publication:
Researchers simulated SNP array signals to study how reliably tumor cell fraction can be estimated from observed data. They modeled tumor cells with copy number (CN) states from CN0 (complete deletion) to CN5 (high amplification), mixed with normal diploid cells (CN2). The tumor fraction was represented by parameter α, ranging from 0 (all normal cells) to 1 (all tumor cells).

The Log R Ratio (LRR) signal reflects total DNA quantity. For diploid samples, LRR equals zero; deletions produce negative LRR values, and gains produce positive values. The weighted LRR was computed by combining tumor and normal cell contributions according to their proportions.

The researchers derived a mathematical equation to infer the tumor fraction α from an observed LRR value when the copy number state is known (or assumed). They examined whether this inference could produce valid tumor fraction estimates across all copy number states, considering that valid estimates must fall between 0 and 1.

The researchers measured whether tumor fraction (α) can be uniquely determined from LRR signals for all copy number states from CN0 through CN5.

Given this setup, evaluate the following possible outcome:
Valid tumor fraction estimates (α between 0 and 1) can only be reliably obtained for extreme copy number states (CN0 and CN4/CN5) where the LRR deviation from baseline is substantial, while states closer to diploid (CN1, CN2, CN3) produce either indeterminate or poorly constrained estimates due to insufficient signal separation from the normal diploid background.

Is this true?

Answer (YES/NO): NO